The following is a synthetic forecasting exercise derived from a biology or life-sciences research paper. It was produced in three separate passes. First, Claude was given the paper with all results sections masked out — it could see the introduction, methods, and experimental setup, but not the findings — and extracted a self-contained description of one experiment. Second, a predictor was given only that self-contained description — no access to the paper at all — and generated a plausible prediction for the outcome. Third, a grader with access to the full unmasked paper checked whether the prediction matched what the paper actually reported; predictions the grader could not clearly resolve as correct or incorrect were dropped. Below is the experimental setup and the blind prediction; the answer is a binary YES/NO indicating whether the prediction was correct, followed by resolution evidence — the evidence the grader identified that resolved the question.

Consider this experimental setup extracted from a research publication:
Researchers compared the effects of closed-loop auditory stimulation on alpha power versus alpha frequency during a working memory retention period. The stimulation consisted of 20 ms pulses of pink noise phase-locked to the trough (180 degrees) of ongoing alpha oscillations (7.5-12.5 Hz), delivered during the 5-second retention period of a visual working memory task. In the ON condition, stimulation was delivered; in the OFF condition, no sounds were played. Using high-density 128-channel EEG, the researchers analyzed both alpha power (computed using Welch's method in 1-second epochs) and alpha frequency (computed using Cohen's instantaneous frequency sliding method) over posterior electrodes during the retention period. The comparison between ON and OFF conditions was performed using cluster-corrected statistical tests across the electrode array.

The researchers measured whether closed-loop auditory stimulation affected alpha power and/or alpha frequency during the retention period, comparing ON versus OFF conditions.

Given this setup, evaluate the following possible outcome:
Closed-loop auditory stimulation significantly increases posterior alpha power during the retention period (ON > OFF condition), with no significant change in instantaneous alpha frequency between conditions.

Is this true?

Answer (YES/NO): NO